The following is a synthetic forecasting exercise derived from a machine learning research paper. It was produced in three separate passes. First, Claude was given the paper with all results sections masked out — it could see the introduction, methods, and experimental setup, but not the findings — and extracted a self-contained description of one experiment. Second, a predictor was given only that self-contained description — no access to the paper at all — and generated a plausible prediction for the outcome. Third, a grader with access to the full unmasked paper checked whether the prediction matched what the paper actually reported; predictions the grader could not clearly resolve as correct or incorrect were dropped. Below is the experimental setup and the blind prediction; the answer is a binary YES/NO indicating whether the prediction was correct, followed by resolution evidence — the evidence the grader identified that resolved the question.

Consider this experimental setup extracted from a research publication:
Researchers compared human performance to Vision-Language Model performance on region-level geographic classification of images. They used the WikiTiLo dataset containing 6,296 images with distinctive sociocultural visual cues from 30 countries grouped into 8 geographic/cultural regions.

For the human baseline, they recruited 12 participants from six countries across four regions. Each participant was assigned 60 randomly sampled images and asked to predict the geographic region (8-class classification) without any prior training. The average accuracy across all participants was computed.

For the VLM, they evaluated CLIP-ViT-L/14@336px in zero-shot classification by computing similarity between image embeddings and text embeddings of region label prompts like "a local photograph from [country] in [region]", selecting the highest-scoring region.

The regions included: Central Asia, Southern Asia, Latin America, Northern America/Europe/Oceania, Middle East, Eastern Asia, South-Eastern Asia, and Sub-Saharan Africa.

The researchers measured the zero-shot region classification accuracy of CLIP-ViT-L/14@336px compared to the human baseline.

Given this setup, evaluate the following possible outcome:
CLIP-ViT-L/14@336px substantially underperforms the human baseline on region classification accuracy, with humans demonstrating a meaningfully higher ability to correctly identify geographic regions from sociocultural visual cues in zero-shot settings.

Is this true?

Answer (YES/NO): NO